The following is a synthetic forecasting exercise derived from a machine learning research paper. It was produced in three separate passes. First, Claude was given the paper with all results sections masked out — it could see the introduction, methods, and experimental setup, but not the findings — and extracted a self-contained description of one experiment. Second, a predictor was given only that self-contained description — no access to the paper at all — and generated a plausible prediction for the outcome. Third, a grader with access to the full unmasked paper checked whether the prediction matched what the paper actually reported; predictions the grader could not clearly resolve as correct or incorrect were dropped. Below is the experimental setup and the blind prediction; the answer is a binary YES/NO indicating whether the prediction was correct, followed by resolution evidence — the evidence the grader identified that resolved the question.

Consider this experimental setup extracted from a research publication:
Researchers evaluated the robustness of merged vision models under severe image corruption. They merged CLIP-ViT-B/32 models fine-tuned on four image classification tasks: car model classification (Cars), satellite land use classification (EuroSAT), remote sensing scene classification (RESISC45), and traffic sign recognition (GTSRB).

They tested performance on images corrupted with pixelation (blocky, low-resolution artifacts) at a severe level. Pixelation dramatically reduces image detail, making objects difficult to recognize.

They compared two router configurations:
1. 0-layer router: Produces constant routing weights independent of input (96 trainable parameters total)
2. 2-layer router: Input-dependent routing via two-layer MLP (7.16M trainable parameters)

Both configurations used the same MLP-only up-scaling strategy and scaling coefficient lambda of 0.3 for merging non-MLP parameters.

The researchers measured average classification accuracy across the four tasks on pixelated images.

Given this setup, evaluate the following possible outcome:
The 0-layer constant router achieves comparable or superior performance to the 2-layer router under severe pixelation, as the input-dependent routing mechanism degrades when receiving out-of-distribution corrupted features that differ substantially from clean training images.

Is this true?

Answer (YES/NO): YES